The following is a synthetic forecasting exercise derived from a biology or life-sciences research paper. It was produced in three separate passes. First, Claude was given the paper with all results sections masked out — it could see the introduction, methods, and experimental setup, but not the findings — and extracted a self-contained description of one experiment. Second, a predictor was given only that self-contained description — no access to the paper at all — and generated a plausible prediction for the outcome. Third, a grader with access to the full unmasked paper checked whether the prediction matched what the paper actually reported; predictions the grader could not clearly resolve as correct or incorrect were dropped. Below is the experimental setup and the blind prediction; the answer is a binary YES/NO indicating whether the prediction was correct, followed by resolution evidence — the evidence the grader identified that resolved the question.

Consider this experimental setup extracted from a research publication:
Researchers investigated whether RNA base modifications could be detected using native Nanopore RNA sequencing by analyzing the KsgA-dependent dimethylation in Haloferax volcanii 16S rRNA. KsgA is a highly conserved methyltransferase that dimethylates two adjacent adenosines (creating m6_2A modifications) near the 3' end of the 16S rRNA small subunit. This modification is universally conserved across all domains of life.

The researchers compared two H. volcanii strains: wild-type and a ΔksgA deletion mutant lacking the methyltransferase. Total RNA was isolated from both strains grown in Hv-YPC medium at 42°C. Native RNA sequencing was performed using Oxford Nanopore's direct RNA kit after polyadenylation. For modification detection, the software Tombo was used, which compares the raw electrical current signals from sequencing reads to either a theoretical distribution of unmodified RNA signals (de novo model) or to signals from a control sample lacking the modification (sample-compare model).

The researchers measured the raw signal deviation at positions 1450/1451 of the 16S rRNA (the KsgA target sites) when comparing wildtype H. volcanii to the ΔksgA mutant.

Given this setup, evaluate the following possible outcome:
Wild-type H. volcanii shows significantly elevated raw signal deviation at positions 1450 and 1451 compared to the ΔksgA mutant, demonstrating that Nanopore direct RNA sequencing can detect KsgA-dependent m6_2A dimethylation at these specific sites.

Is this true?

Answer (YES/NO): YES